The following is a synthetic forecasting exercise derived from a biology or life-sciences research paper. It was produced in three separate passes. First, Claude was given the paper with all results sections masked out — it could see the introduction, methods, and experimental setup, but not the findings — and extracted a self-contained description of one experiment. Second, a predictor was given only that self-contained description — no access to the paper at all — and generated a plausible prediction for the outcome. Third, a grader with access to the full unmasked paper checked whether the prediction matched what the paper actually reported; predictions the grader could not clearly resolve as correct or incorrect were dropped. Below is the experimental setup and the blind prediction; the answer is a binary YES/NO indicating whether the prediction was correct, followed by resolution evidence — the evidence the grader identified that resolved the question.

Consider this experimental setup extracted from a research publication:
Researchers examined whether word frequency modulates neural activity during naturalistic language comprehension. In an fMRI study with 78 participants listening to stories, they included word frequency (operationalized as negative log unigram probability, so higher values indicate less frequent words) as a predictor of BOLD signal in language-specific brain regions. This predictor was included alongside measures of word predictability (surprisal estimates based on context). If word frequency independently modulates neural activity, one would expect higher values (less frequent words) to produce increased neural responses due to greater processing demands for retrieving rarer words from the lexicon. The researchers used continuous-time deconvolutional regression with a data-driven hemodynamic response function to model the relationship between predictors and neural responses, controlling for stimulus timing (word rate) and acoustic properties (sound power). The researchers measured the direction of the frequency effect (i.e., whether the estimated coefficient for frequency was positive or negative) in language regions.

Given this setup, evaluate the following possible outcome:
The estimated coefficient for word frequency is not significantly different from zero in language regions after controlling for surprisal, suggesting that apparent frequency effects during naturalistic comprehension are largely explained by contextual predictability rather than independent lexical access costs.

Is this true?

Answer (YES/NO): NO